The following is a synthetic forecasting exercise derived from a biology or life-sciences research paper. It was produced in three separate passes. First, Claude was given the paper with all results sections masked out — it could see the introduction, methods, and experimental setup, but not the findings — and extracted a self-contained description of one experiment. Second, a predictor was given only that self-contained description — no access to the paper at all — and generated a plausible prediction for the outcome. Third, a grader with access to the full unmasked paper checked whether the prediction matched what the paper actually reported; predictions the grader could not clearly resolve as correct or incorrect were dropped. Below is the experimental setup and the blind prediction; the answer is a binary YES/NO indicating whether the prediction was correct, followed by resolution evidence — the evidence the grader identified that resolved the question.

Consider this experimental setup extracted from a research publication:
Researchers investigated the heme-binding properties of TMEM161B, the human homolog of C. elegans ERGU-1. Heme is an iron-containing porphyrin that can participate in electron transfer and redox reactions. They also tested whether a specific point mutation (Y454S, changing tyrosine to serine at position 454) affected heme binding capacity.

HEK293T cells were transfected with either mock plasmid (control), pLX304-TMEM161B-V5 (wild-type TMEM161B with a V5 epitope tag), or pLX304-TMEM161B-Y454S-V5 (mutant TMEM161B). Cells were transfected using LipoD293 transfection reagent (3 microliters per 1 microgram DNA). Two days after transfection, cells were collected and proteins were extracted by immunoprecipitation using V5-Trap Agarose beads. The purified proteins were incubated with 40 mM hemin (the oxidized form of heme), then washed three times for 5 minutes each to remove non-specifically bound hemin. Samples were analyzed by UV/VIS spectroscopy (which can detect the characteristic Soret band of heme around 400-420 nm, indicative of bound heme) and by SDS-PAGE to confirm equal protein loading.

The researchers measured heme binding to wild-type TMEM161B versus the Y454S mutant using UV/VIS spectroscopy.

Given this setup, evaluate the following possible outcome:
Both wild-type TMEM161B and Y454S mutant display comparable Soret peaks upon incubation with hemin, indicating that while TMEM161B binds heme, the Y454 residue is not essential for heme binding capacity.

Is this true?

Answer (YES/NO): NO